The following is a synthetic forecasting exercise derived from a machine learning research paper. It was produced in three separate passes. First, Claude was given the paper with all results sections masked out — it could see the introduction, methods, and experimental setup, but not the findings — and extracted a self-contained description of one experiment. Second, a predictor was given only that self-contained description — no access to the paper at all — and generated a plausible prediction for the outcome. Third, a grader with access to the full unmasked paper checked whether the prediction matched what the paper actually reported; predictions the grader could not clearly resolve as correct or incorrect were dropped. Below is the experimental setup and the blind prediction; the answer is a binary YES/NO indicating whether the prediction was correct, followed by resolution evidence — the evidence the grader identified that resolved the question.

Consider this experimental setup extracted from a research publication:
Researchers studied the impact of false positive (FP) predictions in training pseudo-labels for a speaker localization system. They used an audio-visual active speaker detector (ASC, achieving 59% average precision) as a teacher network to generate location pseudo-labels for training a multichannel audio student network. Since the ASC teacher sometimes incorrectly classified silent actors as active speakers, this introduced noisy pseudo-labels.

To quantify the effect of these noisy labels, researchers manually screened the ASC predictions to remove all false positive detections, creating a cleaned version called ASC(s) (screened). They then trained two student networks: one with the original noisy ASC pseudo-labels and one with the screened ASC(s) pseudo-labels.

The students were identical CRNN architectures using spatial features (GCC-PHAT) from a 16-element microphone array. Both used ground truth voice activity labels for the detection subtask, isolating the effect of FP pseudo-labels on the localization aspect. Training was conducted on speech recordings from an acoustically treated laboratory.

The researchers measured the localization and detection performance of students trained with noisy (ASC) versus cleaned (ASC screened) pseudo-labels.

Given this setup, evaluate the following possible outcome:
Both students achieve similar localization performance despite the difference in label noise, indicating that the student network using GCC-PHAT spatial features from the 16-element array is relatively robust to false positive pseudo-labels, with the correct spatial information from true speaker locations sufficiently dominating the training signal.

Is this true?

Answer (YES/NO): NO